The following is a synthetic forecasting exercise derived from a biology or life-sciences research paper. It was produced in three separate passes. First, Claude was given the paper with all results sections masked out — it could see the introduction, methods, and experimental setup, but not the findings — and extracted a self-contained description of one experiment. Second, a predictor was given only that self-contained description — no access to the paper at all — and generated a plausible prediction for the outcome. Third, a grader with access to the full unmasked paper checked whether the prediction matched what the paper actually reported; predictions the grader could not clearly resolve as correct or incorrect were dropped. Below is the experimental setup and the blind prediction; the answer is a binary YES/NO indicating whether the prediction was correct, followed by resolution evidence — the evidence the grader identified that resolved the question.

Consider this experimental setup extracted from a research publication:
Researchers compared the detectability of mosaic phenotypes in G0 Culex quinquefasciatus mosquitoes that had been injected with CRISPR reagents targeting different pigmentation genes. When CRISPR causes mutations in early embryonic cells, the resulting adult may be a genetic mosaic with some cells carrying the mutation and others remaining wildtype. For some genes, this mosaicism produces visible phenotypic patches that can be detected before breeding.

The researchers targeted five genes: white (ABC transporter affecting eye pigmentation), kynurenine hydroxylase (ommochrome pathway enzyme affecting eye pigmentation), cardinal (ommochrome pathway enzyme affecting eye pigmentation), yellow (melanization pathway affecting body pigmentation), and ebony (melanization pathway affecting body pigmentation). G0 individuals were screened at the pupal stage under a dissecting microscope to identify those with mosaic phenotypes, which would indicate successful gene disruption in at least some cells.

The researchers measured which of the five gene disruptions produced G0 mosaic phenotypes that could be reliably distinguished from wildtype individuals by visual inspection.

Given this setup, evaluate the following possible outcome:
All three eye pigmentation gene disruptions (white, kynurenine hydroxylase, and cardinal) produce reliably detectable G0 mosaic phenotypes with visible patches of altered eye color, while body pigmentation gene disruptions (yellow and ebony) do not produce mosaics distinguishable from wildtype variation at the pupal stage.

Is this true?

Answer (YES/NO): YES